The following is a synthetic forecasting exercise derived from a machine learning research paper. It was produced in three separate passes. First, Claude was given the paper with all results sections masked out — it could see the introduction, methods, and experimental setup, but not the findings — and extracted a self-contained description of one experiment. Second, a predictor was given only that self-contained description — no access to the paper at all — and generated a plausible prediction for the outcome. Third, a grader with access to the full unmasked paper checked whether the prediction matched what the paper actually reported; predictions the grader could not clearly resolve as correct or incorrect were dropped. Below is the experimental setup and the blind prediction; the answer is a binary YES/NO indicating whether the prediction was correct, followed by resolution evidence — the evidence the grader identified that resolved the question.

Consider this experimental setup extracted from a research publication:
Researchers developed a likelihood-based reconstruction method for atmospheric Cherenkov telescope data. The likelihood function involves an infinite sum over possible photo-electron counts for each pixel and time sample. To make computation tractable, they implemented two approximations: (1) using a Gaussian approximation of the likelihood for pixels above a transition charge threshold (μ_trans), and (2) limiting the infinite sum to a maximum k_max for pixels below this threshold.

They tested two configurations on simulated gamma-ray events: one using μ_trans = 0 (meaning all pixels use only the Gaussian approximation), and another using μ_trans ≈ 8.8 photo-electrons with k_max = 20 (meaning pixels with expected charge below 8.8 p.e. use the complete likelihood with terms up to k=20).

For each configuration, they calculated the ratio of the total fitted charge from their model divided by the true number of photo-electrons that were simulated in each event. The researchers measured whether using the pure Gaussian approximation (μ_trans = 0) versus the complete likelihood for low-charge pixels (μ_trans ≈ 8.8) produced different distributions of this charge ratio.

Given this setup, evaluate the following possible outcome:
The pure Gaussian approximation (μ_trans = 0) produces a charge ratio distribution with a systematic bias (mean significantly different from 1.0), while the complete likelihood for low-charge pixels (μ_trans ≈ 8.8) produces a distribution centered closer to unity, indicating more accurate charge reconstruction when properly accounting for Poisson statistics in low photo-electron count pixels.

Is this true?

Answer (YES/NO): NO